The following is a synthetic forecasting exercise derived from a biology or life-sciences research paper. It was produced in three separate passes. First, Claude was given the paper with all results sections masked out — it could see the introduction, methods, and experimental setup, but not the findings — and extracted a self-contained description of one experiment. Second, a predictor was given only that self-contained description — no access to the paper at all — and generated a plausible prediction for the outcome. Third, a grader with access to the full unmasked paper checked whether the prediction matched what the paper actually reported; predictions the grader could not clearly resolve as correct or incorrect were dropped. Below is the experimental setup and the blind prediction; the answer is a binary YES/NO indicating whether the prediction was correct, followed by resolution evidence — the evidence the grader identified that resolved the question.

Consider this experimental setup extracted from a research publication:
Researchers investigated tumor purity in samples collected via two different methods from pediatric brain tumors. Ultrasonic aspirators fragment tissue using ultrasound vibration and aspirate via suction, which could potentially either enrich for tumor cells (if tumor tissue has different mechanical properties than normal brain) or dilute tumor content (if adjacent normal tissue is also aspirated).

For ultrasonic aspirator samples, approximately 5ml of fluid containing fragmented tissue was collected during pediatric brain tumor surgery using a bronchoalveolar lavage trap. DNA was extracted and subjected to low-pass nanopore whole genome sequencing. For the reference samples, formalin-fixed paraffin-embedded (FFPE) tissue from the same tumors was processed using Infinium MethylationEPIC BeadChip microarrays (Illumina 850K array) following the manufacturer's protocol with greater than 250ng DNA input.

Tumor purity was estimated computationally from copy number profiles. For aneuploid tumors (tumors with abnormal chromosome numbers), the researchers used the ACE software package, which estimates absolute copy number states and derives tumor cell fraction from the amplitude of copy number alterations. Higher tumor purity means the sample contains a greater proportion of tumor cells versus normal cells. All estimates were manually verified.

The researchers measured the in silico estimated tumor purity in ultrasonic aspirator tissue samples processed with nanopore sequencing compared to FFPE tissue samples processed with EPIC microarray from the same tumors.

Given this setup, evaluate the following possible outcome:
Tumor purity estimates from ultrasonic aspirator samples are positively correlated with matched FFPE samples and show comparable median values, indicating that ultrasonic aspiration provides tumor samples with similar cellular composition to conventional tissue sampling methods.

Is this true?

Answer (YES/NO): NO